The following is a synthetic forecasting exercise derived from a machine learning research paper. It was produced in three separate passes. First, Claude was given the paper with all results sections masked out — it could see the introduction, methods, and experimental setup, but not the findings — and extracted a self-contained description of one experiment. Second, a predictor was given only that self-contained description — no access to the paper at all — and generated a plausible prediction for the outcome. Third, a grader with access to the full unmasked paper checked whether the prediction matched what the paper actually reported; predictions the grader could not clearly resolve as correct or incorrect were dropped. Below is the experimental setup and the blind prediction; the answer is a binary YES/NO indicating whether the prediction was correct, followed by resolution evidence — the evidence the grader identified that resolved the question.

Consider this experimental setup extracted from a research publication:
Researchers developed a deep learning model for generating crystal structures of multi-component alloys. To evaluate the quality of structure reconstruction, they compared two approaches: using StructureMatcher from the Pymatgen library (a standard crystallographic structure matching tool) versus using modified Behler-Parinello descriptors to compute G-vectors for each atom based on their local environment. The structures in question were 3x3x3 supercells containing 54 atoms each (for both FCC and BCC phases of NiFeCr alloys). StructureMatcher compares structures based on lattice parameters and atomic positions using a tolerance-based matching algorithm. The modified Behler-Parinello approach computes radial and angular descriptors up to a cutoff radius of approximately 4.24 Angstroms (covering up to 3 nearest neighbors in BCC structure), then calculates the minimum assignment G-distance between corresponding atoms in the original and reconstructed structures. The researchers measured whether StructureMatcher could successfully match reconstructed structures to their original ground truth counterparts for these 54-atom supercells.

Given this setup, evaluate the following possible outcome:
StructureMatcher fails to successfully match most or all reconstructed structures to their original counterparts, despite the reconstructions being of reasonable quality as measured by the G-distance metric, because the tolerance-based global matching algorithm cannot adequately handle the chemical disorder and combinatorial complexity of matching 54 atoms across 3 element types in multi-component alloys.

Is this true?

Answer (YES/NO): NO